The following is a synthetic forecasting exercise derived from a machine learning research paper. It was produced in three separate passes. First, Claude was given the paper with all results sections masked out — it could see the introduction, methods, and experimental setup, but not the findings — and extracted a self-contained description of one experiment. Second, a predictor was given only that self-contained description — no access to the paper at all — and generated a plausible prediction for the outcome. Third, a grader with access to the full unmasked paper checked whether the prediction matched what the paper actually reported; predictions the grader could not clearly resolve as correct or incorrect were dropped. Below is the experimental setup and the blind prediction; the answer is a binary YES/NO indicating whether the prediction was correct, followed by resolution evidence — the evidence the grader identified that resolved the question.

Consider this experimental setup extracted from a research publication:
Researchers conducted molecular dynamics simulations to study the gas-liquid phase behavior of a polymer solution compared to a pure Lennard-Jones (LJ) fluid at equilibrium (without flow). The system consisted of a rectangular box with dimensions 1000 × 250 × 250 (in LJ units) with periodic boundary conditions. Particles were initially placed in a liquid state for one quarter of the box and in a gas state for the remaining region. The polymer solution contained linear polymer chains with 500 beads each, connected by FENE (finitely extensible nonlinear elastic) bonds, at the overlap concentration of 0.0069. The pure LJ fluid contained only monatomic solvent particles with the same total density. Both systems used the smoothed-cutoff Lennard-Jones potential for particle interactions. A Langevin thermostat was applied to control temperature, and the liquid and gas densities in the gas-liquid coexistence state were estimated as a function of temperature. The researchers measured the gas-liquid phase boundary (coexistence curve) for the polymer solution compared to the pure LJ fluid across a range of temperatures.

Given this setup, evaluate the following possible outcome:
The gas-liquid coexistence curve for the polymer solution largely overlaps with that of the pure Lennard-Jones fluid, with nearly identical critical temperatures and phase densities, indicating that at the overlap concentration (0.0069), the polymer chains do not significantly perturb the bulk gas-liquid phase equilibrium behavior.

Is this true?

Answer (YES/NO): YES